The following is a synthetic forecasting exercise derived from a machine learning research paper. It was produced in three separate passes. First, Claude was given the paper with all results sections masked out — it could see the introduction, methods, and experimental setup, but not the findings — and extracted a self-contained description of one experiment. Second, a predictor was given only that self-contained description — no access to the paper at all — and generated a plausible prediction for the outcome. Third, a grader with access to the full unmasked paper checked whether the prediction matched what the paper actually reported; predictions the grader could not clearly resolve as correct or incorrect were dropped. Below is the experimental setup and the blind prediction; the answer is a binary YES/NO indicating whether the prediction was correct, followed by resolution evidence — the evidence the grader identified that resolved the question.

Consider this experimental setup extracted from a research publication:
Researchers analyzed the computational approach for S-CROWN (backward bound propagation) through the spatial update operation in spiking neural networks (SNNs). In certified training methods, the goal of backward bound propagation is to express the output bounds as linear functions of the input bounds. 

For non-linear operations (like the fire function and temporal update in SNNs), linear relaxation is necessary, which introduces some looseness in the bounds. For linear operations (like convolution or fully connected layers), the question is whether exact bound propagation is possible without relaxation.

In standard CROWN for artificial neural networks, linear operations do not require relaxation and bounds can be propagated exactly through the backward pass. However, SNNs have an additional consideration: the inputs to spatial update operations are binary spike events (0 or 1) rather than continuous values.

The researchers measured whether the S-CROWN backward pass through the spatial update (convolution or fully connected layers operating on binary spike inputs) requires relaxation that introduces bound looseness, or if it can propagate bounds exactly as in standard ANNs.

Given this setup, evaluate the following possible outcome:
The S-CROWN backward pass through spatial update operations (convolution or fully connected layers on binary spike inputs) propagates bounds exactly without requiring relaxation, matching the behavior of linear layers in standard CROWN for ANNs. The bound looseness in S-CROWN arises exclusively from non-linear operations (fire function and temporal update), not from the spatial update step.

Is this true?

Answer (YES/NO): YES